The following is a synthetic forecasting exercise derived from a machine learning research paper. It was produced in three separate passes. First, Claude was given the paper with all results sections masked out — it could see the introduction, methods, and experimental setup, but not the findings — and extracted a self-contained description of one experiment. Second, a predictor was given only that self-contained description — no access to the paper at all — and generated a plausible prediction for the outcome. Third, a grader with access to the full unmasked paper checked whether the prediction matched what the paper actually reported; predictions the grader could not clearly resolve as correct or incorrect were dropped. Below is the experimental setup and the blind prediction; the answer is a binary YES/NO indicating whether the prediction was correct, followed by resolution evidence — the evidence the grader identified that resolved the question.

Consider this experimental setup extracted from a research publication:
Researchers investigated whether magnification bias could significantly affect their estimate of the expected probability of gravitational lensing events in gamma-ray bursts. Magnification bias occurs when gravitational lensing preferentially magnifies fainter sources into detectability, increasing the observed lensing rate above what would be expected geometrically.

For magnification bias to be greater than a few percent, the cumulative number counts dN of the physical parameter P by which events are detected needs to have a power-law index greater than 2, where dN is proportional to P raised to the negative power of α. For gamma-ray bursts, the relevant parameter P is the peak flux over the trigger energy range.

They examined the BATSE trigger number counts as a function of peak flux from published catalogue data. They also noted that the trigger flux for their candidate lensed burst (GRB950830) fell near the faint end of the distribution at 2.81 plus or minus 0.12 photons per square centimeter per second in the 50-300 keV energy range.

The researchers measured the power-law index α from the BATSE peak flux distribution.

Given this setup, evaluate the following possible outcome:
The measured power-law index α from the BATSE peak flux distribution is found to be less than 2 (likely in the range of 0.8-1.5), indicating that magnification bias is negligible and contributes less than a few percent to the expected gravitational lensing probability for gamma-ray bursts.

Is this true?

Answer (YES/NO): YES